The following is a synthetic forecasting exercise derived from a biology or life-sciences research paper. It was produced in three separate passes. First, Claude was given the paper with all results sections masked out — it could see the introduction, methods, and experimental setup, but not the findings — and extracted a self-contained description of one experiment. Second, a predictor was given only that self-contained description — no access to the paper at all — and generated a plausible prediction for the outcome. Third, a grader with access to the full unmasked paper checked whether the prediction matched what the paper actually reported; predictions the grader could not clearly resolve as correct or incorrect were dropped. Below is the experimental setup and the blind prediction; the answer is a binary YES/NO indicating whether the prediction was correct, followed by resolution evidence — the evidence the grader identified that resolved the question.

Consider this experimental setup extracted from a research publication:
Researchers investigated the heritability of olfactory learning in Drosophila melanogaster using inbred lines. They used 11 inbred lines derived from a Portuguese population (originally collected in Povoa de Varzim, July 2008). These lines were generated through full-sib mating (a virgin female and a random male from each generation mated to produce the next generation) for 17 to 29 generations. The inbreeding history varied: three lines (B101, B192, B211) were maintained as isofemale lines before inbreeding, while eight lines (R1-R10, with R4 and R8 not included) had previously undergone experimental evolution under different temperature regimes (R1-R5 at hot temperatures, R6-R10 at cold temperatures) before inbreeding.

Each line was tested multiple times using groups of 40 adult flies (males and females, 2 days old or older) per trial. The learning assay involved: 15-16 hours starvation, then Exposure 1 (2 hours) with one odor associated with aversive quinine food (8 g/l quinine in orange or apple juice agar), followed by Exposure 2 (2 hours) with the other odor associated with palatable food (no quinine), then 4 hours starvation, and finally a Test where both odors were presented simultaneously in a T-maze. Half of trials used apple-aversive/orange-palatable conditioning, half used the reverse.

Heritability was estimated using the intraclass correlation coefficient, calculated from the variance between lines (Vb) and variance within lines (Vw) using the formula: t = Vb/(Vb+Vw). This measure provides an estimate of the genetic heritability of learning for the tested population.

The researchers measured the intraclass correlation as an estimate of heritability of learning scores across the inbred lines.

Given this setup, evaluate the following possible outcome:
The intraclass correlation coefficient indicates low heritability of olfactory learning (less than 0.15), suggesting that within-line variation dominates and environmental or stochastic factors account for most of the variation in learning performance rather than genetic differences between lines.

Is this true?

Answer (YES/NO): NO